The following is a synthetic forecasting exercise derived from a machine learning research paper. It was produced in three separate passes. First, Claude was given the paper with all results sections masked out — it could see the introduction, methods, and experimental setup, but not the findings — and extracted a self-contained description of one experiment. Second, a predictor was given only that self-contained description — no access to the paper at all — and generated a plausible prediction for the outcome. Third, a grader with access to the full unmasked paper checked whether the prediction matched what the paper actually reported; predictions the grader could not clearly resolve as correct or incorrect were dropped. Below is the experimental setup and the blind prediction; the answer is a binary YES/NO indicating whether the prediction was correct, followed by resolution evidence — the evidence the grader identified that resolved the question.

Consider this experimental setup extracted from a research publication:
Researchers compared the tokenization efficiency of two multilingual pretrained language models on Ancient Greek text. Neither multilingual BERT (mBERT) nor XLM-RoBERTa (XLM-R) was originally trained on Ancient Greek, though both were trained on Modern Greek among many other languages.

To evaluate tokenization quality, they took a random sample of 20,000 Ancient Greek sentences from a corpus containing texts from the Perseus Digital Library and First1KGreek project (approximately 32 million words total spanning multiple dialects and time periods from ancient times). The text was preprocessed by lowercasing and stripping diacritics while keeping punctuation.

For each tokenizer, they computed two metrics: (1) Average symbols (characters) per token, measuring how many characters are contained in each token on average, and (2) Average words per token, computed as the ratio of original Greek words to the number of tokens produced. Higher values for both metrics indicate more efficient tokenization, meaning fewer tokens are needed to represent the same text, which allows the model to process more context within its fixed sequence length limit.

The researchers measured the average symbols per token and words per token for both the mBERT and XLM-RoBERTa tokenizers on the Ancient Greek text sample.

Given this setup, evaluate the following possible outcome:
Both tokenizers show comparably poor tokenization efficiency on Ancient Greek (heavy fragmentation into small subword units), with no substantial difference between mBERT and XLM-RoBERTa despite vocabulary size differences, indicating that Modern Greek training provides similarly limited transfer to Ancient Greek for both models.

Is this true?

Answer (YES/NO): NO